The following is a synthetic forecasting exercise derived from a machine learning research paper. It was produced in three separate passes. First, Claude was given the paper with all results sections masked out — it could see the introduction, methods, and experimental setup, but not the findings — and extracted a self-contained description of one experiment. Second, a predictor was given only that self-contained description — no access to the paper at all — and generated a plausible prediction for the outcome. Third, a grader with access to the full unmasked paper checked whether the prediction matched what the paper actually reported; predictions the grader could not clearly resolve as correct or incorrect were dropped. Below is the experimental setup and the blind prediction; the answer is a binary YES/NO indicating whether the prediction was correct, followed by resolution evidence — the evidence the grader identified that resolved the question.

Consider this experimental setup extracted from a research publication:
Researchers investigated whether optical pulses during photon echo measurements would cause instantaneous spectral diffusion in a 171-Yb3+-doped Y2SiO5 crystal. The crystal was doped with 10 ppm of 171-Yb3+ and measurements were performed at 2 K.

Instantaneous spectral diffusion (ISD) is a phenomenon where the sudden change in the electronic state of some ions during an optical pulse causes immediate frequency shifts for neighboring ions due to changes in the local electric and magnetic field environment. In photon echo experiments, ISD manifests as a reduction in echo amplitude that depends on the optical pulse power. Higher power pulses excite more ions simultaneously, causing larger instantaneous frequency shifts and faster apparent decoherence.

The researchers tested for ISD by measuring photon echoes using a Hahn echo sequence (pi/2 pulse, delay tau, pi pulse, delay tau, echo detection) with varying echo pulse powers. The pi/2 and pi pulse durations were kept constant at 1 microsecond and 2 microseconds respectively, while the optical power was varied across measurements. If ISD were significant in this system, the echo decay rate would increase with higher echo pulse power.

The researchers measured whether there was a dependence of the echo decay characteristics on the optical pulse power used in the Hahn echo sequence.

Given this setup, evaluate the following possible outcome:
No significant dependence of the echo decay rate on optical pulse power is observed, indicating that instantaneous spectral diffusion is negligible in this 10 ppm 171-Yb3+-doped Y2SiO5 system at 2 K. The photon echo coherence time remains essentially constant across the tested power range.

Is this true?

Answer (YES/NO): YES